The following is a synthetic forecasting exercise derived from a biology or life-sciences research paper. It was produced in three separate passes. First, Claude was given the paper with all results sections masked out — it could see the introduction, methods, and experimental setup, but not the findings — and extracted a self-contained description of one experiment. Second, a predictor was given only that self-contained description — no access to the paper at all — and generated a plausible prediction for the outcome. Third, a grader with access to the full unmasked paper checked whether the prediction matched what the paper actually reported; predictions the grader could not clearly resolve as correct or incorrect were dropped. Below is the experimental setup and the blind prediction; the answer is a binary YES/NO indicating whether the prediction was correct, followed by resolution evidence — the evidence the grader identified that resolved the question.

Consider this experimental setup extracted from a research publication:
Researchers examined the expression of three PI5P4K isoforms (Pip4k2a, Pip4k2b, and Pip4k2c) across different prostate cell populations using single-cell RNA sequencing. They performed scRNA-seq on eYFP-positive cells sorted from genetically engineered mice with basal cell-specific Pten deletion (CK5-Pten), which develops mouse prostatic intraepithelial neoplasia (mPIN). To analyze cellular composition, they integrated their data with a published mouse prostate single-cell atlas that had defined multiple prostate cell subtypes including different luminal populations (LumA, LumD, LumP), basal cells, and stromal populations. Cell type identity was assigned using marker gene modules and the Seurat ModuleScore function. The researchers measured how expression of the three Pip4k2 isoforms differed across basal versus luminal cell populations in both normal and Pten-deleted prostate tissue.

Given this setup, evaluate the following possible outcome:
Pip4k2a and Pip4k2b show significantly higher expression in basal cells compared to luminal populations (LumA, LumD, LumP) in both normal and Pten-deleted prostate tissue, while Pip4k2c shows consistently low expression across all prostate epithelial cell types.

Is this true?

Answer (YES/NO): NO